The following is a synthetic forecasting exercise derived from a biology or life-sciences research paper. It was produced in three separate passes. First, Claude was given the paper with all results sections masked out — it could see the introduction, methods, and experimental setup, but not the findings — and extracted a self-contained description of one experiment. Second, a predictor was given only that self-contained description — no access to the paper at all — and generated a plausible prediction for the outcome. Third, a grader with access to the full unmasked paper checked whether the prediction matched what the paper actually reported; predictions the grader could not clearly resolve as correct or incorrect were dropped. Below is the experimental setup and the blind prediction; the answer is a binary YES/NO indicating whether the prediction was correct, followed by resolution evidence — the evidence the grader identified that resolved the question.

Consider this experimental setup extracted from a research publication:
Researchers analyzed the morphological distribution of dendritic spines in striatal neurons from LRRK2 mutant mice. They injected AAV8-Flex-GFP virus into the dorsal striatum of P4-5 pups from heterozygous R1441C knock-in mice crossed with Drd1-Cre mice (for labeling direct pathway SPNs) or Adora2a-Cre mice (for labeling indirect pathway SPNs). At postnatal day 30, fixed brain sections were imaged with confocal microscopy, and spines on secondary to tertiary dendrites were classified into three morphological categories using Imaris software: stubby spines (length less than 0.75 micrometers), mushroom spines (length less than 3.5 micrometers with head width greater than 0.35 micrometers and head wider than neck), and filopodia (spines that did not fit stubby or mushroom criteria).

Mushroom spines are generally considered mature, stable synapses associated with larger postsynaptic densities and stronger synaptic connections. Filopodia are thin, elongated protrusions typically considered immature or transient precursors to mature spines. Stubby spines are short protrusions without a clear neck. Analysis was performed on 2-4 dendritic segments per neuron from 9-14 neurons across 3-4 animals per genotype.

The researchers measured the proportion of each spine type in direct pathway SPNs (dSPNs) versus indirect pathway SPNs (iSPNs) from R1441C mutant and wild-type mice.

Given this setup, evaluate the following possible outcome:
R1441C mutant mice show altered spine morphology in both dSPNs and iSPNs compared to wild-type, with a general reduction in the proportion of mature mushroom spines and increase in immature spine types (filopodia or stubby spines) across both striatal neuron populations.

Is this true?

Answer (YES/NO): NO